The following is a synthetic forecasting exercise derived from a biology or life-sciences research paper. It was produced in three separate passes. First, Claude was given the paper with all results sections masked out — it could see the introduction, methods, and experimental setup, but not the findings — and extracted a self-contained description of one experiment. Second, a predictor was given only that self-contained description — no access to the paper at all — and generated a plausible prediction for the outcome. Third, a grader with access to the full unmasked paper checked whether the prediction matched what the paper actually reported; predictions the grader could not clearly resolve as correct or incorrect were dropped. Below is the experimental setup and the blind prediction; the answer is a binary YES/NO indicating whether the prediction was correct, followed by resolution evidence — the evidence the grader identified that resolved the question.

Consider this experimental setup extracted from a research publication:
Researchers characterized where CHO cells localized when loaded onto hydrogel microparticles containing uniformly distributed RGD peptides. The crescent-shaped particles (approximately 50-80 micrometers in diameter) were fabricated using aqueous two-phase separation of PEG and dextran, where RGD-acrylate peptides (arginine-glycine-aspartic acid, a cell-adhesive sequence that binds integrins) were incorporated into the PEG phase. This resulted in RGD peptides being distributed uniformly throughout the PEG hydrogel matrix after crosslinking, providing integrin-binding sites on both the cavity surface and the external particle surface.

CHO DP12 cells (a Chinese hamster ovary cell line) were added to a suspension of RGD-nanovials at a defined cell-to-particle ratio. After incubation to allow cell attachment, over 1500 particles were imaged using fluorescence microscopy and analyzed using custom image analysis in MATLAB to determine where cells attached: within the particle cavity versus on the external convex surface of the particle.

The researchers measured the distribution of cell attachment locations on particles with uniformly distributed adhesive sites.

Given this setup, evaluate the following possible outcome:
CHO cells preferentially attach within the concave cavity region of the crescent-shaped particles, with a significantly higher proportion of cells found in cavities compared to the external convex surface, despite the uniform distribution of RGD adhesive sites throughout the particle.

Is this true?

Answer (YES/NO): NO